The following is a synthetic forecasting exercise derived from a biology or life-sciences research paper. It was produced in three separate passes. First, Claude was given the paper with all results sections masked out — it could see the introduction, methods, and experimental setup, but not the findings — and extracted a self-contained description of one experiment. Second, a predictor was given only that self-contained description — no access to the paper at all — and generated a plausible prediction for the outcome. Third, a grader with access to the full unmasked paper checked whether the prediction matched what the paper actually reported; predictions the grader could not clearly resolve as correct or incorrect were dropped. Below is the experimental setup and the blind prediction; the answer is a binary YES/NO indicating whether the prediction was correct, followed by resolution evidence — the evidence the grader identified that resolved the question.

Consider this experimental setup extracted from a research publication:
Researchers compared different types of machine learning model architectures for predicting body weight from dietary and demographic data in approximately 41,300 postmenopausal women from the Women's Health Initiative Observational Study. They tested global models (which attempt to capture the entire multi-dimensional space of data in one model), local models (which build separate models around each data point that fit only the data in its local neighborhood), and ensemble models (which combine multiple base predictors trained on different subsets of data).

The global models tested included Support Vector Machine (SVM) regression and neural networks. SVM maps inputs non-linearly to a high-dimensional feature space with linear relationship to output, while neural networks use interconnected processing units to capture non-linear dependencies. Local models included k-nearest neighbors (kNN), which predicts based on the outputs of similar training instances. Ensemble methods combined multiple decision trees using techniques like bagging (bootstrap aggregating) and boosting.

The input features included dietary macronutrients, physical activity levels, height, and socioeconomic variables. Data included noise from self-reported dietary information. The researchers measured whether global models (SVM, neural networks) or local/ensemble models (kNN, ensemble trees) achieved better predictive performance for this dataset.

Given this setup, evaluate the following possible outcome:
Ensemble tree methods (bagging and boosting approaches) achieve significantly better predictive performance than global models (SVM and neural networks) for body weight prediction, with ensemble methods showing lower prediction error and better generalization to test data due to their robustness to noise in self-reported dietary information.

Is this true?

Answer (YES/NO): NO